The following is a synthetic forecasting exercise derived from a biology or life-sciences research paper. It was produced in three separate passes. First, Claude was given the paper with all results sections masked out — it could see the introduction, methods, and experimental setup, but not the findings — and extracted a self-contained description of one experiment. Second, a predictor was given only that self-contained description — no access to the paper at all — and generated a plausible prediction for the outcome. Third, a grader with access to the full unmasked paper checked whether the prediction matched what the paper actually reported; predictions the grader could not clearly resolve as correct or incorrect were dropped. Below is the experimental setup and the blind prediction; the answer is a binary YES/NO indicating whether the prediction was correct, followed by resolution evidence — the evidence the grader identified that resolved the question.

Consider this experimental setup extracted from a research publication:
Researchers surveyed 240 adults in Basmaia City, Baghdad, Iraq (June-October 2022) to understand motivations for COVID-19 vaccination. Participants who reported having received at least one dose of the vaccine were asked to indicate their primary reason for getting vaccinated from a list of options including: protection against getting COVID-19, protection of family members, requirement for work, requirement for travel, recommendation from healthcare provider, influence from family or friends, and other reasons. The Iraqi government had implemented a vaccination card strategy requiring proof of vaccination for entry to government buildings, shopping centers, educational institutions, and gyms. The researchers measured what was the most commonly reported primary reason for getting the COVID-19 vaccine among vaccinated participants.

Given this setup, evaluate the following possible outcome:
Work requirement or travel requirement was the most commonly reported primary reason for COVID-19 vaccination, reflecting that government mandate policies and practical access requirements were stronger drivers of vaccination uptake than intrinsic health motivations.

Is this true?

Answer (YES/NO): NO